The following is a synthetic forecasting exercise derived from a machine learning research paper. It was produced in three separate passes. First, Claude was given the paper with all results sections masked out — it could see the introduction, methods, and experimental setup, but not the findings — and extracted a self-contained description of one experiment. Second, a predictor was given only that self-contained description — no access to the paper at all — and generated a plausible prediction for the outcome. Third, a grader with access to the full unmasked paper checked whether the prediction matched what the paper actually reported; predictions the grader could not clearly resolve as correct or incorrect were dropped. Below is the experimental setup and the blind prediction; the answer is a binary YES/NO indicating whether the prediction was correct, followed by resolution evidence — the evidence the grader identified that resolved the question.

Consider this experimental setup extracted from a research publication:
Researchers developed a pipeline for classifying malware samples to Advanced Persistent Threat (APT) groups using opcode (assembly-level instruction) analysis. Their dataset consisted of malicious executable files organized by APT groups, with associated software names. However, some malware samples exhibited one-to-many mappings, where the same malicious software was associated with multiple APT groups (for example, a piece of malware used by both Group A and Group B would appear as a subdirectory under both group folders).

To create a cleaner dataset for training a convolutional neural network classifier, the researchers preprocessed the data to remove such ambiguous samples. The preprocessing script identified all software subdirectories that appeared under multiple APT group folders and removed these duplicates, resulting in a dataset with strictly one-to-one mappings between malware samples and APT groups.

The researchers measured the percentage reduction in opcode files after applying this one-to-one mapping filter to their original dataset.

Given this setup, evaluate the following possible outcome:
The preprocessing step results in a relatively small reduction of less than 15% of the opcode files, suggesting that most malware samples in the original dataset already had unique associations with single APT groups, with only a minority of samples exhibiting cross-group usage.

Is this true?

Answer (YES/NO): NO